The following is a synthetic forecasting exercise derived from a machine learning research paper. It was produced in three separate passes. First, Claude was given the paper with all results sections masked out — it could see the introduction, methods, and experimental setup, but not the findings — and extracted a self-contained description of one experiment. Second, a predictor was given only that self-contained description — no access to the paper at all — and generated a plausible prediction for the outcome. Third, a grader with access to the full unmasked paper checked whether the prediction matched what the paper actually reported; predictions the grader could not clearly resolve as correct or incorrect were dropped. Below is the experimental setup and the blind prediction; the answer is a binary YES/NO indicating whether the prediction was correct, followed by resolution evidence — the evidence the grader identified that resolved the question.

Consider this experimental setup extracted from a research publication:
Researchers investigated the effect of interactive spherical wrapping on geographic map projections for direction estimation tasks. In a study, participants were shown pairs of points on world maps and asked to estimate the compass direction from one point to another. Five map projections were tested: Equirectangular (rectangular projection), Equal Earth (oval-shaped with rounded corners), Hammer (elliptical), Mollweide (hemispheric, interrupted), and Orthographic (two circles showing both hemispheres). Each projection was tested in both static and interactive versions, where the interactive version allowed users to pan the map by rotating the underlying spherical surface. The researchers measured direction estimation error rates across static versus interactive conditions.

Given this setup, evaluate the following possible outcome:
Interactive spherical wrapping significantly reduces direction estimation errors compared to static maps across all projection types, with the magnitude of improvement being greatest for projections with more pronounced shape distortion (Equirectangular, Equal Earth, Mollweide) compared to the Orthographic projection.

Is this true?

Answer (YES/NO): NO